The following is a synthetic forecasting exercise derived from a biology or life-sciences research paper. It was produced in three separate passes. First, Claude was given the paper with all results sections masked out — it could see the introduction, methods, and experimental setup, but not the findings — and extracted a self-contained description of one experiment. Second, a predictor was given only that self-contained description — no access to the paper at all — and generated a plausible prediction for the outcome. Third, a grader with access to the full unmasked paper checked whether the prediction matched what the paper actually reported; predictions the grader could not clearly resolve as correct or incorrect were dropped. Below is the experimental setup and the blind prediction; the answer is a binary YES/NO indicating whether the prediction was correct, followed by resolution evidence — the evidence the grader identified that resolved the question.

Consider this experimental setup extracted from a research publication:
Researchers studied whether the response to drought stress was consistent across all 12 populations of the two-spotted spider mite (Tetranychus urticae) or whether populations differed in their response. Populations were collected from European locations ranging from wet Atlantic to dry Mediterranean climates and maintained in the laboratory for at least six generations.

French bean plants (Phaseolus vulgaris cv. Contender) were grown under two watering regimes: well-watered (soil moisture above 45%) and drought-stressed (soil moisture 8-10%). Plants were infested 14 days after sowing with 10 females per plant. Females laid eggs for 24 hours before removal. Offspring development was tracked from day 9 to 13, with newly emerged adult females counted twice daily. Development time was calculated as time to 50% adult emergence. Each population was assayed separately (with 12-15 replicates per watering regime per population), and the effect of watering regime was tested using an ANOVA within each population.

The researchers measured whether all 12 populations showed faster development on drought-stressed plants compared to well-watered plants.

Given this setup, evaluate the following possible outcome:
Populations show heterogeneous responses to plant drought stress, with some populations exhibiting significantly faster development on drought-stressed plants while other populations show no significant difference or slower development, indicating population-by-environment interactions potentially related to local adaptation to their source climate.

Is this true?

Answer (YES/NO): NO